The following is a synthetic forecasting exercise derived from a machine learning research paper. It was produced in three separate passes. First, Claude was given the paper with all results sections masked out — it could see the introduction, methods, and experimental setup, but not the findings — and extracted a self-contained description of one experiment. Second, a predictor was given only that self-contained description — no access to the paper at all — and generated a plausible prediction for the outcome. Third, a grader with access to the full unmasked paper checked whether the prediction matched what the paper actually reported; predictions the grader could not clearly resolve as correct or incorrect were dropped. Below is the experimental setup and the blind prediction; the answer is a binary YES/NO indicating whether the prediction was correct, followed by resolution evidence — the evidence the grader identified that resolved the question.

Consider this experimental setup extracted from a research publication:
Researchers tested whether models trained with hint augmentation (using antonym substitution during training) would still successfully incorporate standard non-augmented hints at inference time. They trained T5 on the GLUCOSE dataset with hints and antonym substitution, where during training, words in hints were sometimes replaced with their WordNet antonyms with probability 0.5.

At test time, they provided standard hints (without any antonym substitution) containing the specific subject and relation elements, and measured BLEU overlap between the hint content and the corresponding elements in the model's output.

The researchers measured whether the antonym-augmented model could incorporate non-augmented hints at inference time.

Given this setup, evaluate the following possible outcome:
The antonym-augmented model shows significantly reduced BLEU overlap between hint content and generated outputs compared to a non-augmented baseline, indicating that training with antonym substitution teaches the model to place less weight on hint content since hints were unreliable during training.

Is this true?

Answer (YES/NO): NO